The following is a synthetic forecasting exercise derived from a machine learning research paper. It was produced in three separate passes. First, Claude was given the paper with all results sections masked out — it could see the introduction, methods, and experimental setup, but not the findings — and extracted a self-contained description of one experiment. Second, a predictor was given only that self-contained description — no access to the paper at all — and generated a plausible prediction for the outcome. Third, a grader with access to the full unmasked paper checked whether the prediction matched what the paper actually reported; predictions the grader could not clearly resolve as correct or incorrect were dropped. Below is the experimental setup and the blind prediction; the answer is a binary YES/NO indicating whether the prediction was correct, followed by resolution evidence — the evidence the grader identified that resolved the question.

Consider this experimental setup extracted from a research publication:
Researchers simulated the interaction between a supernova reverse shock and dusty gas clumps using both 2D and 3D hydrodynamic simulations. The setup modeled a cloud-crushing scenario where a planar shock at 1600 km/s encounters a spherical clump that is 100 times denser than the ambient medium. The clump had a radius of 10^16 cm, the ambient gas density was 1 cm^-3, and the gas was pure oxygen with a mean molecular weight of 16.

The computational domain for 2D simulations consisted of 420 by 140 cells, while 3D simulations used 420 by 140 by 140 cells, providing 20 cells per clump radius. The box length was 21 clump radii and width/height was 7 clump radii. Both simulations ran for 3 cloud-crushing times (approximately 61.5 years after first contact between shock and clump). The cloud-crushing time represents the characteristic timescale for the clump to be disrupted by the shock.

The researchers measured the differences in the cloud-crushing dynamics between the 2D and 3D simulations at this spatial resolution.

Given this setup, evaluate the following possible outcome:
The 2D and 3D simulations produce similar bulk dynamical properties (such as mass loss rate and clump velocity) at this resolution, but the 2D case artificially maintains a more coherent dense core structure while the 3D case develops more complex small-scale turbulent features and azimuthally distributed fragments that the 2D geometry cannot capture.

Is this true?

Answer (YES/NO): NO